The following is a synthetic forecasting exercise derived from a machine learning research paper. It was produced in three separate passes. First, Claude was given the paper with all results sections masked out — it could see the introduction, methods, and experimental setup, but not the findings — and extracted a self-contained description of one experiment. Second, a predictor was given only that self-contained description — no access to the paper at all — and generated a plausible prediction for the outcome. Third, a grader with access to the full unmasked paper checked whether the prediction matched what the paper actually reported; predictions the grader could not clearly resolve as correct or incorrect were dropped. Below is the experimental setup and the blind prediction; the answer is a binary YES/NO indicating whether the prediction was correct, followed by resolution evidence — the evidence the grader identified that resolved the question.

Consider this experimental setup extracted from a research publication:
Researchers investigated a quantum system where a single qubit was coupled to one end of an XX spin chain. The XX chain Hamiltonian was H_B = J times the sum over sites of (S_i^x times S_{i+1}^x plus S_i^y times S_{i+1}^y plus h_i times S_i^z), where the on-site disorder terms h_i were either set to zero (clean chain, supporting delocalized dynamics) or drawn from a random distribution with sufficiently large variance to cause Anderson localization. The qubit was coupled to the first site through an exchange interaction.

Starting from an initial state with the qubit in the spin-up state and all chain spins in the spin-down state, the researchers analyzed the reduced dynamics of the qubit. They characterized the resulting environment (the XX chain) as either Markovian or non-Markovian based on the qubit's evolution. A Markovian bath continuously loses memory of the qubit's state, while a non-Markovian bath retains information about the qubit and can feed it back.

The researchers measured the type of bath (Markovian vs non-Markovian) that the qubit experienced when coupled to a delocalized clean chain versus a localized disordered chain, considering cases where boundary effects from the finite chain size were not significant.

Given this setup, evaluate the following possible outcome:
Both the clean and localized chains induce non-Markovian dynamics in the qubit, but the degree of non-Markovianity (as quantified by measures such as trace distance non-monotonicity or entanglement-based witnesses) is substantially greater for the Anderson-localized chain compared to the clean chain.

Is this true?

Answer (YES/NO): NO